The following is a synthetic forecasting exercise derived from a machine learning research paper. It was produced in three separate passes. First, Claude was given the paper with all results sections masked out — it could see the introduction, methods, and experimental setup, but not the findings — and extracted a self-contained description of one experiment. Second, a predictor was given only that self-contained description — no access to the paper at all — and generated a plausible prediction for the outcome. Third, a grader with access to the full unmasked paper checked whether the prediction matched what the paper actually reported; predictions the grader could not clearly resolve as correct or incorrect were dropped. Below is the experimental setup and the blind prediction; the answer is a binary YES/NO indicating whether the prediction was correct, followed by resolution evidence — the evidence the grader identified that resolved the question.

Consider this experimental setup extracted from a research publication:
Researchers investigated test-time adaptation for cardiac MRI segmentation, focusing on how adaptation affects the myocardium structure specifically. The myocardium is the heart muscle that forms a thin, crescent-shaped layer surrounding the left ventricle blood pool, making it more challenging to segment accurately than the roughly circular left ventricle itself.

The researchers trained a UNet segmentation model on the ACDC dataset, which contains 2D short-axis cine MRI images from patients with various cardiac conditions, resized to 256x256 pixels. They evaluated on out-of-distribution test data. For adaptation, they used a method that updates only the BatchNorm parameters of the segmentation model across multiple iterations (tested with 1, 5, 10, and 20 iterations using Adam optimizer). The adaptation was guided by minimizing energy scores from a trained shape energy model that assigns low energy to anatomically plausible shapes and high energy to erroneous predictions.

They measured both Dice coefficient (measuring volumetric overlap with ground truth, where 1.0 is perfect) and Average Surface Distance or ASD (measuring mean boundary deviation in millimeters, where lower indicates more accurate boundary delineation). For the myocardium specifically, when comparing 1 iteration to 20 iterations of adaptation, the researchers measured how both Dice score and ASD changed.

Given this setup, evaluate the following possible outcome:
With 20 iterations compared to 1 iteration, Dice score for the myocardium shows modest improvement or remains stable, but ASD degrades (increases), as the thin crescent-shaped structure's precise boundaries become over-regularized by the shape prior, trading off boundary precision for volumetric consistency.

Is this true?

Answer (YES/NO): NO